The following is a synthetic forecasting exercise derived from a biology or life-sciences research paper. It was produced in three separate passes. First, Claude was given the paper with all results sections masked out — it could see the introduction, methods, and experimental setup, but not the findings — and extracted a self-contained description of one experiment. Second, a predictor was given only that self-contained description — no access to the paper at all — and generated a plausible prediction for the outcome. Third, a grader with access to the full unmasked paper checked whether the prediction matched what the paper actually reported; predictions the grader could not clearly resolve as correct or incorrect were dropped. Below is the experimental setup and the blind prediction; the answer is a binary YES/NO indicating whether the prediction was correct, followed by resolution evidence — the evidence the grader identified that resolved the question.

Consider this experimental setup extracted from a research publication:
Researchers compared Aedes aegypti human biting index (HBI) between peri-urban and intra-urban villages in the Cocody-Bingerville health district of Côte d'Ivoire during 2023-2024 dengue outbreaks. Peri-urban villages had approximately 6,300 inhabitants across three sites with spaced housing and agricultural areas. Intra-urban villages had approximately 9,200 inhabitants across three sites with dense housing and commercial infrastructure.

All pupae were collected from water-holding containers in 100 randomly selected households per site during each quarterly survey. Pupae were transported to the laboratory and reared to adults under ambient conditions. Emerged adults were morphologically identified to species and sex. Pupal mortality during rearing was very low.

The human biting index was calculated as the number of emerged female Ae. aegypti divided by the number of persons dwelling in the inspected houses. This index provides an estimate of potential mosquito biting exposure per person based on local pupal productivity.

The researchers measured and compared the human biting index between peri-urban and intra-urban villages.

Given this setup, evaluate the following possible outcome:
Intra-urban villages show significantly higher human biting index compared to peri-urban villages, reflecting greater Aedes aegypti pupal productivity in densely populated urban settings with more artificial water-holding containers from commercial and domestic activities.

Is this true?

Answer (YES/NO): NO